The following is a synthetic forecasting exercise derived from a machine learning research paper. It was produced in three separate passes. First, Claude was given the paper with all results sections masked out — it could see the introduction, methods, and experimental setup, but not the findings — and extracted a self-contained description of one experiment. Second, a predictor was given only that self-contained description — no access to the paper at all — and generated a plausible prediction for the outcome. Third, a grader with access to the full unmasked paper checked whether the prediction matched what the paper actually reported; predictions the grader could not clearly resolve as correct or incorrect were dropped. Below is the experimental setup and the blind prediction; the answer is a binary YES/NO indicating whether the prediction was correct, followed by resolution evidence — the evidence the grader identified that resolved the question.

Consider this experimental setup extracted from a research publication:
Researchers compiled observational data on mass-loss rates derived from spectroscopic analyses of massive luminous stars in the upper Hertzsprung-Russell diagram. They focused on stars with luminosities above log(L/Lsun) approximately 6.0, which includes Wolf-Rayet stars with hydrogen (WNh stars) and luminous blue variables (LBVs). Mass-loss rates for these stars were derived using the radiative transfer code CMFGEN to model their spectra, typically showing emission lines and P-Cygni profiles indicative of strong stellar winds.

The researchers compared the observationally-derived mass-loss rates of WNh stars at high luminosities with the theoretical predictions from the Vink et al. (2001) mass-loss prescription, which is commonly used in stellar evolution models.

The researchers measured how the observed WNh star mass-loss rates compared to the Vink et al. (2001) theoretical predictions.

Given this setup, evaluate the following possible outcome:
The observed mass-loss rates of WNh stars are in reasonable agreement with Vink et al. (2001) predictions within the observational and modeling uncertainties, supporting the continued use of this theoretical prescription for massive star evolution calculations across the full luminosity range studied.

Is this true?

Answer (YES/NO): YES